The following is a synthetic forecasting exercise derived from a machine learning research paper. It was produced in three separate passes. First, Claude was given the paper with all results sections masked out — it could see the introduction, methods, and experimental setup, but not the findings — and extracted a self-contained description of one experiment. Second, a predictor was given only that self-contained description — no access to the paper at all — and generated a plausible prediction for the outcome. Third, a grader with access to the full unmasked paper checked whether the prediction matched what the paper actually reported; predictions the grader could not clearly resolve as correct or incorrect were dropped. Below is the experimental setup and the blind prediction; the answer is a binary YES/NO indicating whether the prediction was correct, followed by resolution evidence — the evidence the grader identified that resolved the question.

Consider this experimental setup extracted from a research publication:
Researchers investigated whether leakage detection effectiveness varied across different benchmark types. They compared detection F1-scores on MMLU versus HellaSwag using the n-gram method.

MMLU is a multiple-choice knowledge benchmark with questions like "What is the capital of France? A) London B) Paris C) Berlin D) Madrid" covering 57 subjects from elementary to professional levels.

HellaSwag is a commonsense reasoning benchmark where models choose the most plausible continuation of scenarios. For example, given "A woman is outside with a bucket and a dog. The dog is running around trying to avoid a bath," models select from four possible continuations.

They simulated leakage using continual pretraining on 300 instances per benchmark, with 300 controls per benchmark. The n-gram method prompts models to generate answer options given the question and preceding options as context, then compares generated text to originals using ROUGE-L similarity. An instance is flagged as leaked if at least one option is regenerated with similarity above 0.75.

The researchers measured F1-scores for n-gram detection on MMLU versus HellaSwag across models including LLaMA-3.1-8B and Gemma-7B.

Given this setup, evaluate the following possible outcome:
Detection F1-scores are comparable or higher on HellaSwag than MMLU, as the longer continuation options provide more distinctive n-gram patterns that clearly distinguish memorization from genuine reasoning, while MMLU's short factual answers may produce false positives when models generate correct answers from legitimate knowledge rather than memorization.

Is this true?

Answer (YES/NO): YES